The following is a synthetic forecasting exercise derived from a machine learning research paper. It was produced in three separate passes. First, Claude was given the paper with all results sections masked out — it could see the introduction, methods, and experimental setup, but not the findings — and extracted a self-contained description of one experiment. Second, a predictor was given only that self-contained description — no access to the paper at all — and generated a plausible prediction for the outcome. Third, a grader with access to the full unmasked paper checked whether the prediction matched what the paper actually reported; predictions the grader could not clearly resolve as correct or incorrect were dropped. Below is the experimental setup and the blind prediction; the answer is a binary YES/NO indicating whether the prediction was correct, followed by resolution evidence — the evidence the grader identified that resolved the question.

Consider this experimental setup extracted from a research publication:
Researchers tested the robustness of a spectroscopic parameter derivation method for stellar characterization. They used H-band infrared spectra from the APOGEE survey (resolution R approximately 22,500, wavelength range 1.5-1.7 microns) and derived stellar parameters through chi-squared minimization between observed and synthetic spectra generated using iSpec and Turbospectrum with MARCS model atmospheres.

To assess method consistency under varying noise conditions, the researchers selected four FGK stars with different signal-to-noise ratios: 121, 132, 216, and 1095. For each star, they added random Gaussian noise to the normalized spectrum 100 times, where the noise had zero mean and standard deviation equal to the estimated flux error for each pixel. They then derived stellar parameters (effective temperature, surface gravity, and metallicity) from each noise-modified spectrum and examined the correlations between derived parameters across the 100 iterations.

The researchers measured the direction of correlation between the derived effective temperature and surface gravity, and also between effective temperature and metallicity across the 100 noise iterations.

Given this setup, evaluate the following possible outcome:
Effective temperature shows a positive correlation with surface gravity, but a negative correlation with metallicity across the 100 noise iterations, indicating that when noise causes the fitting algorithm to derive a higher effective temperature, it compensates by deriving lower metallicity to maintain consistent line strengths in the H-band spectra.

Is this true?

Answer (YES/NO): NO